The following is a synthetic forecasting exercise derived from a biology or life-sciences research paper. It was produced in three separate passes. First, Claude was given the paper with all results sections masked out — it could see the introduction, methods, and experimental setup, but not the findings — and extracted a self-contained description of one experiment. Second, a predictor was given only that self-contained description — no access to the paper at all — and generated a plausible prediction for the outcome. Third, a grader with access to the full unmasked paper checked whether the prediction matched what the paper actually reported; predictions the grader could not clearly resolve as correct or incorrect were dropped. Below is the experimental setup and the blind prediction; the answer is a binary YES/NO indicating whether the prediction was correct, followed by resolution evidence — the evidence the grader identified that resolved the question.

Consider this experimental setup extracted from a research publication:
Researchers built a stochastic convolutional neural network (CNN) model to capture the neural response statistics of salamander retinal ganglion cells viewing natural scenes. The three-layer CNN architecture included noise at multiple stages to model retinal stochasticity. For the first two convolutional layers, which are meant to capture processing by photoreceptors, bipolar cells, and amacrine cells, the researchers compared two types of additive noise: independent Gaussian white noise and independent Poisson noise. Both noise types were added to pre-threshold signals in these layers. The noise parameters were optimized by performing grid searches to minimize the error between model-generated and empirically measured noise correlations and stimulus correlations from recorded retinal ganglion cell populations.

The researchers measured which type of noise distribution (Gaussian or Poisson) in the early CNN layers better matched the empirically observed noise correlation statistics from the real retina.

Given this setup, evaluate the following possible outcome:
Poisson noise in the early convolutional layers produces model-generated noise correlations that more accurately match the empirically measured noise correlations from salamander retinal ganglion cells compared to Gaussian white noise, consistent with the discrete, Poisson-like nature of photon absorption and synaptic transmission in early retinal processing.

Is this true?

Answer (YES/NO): NO